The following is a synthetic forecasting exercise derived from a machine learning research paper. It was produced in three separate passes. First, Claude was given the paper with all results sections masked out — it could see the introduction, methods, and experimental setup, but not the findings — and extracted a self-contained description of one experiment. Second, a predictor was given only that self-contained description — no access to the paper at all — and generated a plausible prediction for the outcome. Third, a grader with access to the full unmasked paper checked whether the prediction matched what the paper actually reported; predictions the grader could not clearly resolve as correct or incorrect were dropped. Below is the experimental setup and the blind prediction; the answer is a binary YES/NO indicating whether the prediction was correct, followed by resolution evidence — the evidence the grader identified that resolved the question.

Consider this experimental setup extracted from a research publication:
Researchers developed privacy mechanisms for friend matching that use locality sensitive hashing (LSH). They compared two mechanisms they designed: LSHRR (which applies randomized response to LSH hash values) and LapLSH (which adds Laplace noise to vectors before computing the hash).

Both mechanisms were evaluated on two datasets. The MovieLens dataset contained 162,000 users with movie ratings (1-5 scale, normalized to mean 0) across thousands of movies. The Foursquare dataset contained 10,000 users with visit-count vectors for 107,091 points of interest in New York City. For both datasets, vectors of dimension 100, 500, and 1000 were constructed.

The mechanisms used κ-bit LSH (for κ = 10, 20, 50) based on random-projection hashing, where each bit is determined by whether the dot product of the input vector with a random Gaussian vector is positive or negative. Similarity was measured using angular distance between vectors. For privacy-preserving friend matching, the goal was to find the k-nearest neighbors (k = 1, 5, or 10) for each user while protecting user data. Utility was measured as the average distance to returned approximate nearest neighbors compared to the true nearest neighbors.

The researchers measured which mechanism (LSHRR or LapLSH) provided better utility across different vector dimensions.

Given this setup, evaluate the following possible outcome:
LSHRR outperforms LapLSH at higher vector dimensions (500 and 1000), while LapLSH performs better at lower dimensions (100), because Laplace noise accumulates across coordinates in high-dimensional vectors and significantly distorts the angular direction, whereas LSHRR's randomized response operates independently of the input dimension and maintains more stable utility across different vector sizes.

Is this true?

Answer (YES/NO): NO